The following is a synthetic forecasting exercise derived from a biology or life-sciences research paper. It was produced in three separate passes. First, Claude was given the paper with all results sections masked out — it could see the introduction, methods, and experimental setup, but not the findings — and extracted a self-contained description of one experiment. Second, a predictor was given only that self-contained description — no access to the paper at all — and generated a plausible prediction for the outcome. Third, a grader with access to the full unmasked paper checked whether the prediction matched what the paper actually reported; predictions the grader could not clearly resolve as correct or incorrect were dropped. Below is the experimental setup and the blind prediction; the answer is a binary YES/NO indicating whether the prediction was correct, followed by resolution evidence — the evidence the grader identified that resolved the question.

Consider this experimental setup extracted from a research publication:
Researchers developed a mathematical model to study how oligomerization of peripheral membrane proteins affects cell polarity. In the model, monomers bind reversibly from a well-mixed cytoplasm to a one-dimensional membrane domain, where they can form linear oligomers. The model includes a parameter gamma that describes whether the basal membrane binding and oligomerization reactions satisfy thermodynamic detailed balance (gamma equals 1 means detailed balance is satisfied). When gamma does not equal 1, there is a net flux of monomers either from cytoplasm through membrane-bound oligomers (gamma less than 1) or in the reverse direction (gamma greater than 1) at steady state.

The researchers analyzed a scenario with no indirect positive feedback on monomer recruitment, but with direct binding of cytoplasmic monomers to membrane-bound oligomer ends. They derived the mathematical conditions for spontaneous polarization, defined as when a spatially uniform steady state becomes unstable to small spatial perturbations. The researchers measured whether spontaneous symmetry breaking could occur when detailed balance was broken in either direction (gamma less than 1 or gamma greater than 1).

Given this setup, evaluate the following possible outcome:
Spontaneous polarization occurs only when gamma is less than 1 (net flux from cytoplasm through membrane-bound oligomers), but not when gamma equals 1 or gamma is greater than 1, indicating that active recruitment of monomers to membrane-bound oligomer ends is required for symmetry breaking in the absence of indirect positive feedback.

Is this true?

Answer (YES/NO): YES